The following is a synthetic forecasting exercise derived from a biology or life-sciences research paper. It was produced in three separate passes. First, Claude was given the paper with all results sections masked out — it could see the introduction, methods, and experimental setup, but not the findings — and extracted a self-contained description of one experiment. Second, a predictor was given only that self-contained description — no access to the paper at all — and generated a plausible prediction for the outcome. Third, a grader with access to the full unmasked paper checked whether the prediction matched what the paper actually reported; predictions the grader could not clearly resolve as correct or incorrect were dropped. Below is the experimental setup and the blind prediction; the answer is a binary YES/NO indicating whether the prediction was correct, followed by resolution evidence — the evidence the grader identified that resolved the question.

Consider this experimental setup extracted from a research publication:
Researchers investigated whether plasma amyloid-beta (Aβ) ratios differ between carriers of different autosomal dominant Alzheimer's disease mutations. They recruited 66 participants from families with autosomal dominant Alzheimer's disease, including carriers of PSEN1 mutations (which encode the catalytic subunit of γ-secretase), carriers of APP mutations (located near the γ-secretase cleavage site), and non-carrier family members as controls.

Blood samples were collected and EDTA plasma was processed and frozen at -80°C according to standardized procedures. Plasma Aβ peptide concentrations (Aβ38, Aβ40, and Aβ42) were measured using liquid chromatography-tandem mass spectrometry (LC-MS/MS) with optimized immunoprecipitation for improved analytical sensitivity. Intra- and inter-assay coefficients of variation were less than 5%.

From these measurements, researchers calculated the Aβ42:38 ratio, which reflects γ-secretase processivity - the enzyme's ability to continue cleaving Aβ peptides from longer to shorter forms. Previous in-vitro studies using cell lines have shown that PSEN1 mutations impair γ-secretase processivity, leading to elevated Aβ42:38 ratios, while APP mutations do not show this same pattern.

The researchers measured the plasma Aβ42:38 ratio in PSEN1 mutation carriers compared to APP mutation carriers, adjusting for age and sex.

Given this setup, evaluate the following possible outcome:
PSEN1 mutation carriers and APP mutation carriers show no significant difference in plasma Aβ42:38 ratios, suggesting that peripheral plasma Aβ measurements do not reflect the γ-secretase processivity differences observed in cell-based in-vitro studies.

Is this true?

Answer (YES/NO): NO